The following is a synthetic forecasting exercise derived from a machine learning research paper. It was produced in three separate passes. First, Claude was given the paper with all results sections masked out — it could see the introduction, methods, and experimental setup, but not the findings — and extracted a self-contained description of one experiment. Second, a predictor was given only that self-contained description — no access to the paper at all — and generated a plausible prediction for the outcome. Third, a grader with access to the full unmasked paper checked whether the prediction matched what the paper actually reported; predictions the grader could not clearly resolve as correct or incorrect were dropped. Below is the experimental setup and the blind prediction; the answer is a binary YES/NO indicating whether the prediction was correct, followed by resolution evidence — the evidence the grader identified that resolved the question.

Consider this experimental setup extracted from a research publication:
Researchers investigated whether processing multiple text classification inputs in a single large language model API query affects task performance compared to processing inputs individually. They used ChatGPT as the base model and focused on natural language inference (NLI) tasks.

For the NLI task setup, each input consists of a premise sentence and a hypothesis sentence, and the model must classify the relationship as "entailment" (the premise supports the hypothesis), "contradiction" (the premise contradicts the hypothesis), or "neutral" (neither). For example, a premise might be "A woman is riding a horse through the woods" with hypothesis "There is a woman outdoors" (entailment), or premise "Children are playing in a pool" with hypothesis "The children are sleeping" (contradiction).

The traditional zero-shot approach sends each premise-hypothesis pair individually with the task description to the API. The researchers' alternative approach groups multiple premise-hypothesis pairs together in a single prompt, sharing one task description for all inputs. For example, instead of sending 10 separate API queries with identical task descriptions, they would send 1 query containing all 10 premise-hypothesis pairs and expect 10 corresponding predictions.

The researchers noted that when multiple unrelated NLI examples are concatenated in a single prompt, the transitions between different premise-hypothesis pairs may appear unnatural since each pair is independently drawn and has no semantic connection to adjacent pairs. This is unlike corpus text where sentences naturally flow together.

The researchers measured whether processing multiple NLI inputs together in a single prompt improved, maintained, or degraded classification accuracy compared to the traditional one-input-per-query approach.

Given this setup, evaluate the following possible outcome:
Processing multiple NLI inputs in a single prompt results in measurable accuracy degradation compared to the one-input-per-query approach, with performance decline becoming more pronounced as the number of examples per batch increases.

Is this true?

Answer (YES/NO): NO